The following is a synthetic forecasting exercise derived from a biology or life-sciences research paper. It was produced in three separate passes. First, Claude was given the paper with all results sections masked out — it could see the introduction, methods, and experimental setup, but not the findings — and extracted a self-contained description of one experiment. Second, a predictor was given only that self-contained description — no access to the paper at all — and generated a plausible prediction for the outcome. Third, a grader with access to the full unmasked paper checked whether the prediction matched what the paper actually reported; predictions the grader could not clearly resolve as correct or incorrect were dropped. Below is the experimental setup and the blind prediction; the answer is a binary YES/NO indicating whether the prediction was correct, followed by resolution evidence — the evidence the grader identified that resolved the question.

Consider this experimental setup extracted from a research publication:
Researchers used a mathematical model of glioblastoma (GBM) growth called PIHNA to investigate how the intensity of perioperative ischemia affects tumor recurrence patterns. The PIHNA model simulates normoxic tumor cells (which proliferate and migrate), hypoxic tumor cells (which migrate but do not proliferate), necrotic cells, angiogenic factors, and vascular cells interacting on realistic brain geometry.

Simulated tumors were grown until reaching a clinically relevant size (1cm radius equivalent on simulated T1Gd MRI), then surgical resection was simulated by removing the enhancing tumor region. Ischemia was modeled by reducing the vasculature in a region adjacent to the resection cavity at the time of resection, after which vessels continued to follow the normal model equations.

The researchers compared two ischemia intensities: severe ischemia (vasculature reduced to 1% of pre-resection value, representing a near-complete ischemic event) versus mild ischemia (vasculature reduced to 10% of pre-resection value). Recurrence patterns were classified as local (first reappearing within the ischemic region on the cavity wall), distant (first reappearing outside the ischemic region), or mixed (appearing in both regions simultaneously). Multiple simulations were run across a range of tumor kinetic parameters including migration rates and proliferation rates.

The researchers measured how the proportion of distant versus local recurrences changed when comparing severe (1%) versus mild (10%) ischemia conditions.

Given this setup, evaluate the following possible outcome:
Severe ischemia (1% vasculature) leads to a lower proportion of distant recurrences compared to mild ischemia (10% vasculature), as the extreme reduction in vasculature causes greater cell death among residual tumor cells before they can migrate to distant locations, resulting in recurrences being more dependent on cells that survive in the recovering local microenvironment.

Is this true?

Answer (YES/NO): NO